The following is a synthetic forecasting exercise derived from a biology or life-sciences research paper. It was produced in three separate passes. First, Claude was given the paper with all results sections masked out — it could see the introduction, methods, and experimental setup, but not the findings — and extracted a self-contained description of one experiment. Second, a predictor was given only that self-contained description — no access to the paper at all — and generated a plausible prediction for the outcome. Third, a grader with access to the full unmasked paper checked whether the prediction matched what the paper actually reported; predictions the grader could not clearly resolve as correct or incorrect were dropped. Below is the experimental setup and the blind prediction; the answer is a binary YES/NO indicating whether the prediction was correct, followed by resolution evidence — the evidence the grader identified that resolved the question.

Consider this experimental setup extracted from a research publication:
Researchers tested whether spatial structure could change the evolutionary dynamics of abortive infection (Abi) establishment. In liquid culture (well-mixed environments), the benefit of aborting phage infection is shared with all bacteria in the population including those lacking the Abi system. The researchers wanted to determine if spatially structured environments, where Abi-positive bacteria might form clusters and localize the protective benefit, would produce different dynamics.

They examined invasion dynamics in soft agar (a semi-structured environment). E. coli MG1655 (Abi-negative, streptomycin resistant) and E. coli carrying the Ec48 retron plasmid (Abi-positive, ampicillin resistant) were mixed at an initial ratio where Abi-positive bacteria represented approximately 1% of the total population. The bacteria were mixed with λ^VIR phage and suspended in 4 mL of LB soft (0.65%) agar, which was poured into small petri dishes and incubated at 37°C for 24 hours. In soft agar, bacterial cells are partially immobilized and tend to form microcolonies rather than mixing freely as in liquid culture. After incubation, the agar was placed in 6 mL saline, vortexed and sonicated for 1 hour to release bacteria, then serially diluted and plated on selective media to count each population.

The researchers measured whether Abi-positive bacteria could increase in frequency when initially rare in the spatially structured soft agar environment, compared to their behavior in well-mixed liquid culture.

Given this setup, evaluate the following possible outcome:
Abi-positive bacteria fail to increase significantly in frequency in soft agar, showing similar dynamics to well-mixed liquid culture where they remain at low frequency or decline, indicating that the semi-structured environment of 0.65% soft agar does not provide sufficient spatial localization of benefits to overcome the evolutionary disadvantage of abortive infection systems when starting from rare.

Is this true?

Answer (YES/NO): YES